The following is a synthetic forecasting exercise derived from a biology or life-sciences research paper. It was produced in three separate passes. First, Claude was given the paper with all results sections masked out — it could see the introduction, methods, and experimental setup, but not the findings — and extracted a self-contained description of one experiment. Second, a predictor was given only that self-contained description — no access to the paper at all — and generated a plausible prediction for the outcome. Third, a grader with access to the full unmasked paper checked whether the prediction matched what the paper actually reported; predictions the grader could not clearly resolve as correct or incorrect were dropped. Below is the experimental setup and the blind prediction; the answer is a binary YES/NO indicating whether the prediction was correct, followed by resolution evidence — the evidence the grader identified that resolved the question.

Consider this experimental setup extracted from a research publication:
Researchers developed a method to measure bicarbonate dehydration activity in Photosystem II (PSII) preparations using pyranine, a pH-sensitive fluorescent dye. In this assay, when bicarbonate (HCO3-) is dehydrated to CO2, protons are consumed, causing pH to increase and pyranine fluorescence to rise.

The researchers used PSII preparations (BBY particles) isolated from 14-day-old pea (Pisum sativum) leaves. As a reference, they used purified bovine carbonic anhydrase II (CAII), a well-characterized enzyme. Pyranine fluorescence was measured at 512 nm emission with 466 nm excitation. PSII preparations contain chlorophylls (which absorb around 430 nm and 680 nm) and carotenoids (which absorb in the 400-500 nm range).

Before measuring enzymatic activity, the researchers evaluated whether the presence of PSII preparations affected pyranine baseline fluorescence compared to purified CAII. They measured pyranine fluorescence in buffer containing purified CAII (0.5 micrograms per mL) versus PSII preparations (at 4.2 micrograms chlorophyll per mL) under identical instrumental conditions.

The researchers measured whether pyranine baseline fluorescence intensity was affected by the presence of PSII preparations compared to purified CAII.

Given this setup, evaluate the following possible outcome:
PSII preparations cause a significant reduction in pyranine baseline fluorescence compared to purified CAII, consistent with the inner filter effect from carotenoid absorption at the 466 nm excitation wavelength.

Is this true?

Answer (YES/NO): NO